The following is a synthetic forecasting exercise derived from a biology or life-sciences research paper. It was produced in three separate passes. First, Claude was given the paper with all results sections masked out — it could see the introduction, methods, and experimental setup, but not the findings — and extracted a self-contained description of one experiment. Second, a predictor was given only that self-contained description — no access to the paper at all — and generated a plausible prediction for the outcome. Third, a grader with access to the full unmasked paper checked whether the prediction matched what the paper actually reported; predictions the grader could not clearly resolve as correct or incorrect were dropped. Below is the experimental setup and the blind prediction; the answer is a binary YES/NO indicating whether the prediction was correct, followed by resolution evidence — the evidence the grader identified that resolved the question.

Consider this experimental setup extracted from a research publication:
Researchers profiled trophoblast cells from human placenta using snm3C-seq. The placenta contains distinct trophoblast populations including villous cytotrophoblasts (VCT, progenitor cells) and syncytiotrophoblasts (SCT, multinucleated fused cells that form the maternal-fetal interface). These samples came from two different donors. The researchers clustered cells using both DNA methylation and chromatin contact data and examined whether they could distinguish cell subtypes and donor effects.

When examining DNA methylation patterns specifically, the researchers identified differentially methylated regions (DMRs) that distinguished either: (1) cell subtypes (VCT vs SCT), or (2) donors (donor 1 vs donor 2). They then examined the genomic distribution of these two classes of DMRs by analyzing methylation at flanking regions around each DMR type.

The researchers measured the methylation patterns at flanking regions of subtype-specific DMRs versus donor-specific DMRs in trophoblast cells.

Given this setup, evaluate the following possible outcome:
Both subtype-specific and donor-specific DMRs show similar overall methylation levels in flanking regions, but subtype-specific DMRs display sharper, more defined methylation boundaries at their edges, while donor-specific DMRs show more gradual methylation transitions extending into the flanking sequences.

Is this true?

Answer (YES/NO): NO